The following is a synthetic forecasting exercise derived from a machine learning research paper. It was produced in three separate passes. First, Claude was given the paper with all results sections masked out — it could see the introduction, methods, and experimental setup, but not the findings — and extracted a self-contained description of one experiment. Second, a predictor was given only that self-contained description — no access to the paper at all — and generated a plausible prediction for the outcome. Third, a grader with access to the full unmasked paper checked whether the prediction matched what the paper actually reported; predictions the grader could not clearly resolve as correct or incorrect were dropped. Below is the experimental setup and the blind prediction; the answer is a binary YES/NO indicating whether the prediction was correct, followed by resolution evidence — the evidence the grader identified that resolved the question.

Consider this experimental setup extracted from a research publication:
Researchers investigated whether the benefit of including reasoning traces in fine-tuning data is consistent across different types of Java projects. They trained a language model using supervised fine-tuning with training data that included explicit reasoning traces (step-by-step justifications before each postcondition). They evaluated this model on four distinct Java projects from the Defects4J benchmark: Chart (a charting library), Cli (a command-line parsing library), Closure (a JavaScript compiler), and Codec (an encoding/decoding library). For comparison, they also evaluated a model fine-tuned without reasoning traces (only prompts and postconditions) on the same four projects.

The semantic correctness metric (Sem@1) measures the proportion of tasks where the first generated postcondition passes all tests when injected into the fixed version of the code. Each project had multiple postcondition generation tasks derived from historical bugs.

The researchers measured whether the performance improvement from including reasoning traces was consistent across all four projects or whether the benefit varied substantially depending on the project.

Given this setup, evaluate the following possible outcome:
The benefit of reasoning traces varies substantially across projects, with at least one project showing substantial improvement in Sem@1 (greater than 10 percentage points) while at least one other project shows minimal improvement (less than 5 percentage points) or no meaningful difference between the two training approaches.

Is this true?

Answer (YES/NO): NO